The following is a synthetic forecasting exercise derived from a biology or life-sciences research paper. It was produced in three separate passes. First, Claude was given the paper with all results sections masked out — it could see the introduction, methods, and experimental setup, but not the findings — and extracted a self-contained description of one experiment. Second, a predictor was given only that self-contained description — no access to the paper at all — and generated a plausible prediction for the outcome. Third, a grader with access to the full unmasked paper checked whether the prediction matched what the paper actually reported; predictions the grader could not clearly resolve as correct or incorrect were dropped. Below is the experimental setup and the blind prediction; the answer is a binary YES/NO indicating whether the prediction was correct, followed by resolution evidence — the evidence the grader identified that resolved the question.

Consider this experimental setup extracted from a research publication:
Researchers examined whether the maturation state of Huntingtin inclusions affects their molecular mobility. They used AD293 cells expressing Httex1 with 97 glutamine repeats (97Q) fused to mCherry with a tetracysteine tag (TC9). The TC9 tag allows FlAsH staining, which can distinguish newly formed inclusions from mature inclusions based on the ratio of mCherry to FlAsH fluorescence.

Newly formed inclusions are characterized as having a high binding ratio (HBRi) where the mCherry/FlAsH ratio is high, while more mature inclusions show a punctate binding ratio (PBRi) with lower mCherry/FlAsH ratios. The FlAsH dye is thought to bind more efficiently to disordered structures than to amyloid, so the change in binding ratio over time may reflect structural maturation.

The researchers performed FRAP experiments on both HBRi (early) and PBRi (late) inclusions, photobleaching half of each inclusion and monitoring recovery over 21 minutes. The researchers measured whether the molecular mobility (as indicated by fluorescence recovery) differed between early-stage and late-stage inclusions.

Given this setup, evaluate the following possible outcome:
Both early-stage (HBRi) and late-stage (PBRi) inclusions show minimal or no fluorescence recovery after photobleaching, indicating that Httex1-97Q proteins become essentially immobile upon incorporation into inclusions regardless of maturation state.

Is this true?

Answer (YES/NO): YES